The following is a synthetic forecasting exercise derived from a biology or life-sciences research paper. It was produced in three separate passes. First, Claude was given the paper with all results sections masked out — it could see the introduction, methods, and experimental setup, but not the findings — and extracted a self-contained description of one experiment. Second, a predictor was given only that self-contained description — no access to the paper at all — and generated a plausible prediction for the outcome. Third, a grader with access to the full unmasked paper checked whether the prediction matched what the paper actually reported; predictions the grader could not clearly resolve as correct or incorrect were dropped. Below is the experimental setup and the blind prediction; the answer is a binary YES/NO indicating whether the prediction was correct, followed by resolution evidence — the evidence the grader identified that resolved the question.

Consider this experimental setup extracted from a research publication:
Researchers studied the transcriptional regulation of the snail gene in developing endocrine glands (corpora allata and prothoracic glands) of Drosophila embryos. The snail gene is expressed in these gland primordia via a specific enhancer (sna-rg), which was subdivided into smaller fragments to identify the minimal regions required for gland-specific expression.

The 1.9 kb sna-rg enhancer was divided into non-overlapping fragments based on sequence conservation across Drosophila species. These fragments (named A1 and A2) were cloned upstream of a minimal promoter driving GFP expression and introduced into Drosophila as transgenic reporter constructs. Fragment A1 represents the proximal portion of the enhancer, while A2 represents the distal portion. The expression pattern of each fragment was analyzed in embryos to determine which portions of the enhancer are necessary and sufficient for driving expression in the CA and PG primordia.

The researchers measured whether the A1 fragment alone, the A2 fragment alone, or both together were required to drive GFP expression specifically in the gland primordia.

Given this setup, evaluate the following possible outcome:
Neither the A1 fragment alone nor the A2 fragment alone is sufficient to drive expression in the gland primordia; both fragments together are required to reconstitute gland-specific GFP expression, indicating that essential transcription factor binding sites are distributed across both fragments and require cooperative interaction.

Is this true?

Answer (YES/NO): YES